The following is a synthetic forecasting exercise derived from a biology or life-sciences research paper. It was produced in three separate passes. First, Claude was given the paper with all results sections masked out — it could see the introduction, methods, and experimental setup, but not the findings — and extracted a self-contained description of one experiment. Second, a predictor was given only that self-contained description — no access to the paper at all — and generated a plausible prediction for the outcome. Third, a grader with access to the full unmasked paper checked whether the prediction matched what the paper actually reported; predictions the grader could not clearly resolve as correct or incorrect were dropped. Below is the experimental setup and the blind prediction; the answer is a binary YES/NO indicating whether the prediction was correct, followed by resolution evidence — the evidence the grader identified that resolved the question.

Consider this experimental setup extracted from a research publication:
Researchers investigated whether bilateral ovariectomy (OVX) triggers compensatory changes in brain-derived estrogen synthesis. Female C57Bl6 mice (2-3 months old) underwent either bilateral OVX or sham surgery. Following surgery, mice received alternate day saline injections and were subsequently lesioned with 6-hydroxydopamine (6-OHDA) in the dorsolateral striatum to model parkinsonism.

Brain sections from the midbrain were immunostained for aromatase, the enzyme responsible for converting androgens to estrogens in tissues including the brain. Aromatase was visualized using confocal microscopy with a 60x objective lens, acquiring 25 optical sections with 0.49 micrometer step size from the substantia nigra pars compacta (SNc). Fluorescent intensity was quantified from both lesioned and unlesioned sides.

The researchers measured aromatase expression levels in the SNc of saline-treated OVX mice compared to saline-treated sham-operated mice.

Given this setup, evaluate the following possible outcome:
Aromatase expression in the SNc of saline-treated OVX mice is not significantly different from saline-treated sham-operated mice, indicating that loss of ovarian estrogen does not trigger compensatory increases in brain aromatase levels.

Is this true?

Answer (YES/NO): YES